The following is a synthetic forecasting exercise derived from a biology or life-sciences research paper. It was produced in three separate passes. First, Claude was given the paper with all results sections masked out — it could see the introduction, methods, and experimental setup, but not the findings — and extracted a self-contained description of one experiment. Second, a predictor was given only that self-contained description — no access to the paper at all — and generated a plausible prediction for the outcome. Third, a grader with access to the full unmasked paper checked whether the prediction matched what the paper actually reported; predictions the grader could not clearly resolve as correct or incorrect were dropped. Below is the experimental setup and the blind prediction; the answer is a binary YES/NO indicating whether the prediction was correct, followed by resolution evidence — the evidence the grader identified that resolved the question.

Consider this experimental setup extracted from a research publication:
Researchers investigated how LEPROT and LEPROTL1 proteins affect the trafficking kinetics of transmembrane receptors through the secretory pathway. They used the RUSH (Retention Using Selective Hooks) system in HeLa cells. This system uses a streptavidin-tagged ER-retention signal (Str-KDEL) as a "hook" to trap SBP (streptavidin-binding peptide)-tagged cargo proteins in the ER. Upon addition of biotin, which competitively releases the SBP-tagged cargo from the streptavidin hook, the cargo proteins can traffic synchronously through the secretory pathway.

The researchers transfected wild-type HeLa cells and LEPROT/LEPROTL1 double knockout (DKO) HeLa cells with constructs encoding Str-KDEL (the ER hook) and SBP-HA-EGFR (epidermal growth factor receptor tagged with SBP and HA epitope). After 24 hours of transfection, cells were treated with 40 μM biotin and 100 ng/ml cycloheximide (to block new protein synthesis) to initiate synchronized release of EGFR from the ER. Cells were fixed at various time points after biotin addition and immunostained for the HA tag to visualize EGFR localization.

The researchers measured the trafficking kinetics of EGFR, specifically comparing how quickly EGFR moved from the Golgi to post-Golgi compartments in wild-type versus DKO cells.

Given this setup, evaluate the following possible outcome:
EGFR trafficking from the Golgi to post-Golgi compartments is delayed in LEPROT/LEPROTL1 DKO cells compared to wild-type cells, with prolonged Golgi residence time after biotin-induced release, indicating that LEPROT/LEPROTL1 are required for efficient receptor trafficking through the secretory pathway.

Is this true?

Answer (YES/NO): NO